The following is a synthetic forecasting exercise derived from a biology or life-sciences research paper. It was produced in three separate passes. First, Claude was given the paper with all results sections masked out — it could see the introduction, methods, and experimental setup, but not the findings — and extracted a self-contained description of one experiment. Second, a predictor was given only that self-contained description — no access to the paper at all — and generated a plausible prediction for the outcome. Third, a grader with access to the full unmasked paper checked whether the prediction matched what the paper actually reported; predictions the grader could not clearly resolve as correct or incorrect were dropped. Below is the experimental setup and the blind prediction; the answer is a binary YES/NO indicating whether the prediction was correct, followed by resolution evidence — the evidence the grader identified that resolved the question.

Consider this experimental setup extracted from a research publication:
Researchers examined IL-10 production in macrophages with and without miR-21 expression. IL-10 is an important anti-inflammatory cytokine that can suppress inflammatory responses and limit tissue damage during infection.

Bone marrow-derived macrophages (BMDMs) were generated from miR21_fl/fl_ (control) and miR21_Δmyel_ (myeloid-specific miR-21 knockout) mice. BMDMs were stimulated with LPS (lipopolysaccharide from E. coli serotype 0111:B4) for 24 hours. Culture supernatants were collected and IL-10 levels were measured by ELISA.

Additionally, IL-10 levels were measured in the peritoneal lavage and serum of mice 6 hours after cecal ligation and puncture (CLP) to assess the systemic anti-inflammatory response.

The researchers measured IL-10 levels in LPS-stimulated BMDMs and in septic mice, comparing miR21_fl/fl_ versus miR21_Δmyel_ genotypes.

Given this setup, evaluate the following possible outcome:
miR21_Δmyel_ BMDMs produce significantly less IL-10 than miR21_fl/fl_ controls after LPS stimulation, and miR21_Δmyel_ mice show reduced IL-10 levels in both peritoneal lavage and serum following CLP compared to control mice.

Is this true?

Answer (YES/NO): NO